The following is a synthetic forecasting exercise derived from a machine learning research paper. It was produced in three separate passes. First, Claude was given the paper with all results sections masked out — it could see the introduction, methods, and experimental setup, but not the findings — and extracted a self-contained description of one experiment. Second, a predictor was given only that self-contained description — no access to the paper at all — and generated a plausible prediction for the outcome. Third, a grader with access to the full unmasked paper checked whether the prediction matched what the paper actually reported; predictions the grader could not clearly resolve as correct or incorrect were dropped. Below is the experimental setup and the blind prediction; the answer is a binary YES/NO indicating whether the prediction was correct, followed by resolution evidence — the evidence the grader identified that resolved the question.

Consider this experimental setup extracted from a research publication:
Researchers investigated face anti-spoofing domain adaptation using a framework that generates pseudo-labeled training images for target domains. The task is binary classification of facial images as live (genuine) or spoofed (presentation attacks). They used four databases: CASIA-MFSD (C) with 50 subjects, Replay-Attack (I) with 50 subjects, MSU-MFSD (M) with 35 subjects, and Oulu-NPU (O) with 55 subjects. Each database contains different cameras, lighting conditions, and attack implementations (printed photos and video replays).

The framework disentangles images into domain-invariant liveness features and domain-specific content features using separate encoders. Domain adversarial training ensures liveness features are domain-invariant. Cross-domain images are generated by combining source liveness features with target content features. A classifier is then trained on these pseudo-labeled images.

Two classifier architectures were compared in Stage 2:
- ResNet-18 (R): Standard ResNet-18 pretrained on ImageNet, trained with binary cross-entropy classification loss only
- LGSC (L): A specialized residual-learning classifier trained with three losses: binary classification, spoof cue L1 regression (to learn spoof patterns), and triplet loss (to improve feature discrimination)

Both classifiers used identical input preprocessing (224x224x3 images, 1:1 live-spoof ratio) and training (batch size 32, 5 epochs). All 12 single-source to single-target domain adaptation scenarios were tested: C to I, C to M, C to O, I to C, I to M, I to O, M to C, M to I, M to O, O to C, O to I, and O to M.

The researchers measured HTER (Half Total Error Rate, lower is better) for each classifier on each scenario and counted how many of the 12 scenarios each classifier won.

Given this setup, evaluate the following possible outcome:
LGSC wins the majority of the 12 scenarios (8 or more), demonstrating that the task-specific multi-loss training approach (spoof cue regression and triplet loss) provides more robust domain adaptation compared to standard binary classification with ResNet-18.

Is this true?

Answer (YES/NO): YES